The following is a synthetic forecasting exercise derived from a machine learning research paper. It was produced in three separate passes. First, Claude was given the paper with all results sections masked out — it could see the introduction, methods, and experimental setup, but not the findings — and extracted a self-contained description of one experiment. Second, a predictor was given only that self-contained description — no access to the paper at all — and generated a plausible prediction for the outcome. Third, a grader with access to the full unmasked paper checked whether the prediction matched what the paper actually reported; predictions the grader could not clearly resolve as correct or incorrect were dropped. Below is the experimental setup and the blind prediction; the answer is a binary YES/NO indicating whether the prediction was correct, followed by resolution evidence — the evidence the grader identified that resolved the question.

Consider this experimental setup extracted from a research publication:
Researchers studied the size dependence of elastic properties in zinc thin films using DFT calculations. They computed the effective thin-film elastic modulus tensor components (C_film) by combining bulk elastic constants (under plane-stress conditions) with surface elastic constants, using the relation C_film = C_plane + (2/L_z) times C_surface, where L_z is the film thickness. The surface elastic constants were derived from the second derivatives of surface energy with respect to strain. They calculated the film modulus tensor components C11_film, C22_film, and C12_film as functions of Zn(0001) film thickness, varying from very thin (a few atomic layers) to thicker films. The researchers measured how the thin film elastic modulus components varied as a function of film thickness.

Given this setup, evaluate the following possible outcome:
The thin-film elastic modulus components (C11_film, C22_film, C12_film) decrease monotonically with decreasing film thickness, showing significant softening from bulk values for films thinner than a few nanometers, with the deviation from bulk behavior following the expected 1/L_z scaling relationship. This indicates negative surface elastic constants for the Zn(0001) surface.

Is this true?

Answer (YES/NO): NO